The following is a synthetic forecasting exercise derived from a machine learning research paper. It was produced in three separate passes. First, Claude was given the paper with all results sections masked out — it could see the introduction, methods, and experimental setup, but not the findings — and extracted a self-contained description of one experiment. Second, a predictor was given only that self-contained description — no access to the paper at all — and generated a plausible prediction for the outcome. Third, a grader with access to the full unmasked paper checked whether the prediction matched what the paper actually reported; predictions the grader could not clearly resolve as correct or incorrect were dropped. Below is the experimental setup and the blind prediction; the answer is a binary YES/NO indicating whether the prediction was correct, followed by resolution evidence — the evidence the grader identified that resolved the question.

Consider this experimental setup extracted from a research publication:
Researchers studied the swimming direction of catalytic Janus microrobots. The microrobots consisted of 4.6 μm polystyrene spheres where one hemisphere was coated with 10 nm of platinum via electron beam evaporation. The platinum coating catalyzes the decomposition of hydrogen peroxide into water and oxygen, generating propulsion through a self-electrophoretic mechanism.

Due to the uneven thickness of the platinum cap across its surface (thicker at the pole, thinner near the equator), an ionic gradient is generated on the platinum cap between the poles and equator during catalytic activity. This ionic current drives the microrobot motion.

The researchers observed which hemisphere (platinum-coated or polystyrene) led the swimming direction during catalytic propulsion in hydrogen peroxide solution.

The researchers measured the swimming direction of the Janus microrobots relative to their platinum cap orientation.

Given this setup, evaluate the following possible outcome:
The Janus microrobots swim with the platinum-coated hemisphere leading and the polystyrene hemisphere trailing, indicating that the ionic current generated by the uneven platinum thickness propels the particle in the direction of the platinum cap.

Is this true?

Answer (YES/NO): NO